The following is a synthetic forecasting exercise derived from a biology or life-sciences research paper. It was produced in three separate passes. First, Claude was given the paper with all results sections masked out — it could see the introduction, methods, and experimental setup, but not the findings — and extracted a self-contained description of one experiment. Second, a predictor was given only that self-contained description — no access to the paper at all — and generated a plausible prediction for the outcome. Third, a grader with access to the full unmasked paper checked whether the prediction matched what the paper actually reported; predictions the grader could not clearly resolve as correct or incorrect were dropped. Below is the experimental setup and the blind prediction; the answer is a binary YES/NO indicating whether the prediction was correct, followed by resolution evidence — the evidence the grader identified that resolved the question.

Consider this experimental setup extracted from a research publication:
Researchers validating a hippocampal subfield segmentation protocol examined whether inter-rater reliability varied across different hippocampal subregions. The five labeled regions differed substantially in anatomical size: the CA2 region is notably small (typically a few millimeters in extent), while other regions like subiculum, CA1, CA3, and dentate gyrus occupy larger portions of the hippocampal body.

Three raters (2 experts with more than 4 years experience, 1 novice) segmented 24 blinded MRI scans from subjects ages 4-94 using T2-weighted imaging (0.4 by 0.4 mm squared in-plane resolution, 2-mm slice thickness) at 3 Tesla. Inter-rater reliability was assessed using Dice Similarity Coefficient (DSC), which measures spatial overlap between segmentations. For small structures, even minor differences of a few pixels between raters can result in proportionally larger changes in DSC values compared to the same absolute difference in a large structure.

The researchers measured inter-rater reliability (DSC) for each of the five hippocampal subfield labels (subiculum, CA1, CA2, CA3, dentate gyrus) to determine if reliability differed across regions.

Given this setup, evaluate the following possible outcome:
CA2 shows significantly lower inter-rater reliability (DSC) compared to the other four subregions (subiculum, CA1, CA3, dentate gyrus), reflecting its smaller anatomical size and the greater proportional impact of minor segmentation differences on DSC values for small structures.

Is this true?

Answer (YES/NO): YES